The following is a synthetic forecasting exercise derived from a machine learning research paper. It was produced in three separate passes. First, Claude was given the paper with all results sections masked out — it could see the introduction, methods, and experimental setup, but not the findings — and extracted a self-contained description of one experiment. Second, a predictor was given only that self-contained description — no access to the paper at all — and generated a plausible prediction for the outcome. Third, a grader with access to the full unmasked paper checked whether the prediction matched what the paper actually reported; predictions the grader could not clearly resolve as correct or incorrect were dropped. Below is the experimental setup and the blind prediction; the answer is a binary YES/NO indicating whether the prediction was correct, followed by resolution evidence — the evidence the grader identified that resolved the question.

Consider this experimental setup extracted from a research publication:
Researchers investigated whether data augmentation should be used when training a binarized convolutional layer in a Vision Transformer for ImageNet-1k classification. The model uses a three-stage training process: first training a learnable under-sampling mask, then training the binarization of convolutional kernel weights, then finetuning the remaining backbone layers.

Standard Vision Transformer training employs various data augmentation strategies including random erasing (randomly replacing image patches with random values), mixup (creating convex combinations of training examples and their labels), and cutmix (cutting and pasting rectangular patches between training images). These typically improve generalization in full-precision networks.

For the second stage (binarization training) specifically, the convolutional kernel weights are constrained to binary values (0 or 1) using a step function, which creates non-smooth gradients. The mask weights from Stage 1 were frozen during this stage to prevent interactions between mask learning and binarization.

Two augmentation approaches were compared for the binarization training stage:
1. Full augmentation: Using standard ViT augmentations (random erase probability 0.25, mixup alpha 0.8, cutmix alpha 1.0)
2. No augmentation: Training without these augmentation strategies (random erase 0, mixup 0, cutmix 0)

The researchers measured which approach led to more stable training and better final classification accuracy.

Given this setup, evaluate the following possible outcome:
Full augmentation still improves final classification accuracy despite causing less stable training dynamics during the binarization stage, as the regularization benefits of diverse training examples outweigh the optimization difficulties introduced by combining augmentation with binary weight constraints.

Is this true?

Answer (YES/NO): NO